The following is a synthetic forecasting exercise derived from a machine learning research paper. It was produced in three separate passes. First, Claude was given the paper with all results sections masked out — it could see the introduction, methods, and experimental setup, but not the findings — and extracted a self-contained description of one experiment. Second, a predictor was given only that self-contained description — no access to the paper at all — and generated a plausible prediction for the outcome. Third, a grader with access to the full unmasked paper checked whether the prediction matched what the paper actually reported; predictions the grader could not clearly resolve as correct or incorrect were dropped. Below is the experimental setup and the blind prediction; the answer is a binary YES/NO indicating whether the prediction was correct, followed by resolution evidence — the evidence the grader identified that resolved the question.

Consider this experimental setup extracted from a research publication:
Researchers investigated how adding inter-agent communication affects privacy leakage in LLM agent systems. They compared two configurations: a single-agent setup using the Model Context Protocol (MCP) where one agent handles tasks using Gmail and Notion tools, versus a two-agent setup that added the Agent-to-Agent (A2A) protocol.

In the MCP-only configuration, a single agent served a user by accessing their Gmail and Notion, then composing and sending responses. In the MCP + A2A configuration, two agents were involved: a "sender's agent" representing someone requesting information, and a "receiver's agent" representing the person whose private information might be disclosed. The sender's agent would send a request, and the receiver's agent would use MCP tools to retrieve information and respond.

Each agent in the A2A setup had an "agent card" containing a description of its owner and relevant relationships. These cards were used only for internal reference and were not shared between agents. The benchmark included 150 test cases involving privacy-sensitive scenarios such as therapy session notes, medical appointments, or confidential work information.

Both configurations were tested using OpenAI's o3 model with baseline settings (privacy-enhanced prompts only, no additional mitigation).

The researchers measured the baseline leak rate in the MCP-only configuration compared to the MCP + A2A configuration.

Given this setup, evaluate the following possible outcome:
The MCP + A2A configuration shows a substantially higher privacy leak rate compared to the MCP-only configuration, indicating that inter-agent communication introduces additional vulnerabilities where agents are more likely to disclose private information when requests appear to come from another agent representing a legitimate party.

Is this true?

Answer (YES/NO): NO